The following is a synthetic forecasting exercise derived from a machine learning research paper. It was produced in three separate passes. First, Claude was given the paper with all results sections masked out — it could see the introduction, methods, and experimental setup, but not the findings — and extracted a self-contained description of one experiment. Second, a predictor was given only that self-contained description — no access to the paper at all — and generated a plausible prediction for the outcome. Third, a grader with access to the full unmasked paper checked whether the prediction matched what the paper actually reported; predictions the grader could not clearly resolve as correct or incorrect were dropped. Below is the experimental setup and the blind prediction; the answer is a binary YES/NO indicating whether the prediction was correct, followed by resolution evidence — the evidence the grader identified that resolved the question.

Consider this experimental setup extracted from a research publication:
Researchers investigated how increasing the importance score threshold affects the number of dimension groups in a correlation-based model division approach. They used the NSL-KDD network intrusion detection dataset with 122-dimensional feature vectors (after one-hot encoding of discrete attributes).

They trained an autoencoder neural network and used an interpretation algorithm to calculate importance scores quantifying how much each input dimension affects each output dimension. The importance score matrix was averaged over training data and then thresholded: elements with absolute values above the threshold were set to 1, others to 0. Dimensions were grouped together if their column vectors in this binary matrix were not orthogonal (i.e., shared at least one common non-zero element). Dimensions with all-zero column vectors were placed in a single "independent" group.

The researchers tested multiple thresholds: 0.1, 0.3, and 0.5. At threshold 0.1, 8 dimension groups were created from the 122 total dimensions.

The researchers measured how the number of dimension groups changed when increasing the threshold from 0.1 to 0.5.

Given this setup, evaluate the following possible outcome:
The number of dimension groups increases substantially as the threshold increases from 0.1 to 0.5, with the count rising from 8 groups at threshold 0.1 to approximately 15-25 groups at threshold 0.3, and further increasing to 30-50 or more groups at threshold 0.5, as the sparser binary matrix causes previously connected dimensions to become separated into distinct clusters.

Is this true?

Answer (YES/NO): NO